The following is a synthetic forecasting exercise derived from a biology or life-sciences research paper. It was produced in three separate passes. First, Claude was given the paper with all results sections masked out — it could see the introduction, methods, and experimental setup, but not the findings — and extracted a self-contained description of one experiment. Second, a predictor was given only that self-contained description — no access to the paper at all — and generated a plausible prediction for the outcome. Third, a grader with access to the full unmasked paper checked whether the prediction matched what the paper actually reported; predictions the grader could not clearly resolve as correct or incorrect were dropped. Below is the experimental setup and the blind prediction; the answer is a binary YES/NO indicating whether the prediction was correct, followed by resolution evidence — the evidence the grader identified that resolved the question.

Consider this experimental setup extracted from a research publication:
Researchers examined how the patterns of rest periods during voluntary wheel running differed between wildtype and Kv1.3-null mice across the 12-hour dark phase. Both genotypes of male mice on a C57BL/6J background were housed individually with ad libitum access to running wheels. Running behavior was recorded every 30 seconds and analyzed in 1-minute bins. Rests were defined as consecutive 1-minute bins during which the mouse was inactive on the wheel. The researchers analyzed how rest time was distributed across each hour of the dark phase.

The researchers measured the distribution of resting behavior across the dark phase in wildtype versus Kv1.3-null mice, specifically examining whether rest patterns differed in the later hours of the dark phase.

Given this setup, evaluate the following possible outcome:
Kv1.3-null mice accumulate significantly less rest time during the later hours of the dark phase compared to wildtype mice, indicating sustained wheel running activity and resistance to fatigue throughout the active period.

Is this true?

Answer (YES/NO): NO